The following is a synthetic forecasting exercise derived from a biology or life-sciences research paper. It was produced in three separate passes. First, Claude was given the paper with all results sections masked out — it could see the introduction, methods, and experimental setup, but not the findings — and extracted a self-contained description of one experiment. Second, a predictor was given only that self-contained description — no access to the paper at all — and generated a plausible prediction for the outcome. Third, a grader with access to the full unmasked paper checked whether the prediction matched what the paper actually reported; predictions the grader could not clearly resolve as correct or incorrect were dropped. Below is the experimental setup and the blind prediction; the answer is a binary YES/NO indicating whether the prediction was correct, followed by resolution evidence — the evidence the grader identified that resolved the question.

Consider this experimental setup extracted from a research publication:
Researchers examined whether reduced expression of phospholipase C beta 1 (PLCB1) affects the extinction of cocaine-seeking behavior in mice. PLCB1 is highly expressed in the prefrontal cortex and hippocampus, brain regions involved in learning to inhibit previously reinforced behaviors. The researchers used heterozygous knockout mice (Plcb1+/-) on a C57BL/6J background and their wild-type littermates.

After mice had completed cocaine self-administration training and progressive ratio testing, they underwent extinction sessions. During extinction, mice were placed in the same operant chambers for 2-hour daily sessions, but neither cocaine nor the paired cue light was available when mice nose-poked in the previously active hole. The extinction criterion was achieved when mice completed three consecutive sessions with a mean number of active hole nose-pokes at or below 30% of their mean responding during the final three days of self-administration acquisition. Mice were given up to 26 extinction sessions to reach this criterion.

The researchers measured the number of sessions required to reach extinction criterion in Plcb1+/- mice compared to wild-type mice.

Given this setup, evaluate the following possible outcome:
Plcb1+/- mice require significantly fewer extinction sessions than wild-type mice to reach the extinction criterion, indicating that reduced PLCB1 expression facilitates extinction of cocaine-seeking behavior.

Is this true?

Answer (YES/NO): NO